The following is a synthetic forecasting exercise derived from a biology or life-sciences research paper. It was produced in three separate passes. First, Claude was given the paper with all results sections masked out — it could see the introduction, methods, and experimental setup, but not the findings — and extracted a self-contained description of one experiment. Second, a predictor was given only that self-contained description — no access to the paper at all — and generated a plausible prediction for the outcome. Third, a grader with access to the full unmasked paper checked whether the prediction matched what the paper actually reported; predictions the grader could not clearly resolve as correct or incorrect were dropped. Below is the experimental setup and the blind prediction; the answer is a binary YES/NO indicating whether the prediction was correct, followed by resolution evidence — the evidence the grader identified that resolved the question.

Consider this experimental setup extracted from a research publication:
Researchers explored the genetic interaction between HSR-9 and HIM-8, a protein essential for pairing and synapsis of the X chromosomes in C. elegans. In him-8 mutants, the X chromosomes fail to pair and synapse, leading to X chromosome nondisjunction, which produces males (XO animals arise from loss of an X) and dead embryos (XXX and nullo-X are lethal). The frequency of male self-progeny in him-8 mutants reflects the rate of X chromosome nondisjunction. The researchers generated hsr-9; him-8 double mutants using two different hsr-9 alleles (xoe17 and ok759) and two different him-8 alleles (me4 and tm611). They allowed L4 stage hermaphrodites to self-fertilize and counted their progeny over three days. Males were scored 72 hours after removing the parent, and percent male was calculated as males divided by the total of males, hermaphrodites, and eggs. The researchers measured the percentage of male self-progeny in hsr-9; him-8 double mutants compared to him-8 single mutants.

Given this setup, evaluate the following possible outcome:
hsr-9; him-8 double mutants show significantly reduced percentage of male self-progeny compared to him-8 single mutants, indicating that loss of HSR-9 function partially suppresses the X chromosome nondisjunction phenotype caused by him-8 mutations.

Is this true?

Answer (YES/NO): YES